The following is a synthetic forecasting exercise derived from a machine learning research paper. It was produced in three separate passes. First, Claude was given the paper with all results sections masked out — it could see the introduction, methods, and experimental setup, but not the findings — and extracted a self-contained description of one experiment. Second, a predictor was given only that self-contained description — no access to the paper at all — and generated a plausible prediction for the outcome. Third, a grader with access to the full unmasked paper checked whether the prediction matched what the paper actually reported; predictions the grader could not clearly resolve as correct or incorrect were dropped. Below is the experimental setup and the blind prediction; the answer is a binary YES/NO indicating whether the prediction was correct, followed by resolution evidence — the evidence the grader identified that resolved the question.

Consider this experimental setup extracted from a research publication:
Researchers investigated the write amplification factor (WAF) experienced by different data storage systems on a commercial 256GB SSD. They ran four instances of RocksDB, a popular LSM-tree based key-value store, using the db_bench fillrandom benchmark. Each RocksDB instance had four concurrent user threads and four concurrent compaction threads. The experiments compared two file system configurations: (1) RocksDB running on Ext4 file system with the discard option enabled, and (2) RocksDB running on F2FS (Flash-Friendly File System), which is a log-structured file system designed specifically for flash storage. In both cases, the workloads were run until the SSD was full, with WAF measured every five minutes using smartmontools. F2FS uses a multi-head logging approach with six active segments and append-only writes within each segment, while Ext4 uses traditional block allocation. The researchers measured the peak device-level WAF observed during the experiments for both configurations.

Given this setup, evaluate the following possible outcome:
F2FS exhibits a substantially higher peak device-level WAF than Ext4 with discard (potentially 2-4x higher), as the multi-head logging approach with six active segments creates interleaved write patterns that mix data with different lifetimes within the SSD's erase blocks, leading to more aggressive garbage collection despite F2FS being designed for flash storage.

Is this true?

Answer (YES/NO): NO